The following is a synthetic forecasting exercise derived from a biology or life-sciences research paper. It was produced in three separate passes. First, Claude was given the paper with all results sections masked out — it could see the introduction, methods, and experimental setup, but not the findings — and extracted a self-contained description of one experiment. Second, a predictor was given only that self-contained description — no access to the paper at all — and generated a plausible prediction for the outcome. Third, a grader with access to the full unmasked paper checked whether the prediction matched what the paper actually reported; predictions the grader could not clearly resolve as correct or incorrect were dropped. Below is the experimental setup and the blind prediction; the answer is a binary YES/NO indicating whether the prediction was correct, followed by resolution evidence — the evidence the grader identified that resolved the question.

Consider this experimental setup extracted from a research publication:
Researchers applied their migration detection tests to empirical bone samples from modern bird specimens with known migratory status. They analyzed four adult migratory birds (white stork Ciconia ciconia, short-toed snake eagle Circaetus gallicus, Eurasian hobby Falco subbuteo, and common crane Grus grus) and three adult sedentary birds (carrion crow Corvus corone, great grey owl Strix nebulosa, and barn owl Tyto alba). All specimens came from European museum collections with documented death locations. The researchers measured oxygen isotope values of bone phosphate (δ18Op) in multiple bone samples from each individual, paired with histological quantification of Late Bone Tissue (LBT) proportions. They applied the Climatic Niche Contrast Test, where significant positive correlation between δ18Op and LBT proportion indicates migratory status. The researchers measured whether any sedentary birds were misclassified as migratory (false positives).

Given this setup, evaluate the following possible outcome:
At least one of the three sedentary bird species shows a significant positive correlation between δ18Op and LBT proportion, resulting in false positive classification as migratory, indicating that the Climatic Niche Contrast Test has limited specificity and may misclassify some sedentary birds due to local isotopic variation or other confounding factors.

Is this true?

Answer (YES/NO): NO